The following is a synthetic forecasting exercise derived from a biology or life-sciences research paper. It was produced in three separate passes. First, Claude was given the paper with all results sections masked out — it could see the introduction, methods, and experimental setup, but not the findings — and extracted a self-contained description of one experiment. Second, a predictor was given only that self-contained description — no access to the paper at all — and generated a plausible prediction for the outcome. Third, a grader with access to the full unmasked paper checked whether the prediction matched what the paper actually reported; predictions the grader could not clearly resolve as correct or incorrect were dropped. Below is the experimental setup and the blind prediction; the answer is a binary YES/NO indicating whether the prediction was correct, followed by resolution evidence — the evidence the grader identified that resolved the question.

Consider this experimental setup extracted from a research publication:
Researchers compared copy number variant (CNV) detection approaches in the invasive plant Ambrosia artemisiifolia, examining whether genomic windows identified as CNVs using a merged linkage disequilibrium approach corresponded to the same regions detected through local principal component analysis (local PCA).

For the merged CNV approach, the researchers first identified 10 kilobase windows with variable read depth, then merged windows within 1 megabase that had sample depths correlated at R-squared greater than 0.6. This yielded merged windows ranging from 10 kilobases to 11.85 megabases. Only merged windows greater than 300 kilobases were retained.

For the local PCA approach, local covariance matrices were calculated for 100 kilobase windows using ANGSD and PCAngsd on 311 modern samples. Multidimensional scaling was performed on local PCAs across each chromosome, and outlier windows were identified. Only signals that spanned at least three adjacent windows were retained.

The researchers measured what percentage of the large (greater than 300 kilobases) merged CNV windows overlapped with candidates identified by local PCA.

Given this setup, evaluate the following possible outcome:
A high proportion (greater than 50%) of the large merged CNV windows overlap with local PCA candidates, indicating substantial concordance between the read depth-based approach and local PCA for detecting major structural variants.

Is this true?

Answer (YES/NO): YES